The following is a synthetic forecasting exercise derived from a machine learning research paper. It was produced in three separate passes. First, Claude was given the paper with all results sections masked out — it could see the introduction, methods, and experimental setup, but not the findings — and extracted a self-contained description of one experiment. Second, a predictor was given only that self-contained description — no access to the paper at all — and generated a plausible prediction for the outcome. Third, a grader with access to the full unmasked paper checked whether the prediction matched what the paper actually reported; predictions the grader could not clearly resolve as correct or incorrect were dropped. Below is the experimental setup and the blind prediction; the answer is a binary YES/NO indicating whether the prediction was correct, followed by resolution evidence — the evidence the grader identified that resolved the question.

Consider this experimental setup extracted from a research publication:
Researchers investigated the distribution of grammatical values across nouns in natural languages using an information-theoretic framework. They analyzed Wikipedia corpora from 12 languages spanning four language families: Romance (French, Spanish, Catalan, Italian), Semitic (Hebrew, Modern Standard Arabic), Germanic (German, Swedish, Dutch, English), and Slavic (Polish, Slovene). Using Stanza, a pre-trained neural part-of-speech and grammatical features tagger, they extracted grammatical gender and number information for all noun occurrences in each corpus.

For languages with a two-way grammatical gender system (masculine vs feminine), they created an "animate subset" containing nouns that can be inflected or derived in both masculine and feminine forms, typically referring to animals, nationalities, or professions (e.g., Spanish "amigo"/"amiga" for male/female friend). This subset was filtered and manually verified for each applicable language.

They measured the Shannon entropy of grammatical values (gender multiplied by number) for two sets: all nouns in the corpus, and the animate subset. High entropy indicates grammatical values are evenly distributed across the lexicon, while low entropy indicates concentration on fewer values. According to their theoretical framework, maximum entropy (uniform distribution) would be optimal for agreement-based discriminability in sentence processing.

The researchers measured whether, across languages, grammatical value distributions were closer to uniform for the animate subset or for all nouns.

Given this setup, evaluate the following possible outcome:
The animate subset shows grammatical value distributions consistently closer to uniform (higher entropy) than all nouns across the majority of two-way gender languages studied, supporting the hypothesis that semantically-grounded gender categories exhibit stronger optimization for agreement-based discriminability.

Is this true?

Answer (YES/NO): NO